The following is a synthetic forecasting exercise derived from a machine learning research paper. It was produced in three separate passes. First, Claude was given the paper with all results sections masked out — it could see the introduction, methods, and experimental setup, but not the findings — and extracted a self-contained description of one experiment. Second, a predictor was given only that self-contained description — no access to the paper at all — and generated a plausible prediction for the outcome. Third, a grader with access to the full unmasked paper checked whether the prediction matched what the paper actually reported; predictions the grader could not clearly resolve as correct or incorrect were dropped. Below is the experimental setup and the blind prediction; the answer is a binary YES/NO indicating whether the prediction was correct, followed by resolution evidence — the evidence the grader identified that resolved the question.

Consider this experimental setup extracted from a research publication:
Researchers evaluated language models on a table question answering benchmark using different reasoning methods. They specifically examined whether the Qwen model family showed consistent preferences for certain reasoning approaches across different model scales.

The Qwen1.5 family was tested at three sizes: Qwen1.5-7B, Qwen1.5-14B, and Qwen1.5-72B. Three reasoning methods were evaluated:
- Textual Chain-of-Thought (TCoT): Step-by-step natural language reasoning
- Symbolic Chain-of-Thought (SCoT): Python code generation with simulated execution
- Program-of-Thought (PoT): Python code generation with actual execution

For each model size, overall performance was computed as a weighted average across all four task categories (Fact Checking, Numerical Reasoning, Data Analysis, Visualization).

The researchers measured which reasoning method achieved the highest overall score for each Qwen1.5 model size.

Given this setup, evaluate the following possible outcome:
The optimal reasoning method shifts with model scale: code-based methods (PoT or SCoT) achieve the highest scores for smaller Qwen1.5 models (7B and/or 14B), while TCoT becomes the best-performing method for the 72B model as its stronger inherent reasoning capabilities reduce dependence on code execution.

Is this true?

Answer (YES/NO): NO